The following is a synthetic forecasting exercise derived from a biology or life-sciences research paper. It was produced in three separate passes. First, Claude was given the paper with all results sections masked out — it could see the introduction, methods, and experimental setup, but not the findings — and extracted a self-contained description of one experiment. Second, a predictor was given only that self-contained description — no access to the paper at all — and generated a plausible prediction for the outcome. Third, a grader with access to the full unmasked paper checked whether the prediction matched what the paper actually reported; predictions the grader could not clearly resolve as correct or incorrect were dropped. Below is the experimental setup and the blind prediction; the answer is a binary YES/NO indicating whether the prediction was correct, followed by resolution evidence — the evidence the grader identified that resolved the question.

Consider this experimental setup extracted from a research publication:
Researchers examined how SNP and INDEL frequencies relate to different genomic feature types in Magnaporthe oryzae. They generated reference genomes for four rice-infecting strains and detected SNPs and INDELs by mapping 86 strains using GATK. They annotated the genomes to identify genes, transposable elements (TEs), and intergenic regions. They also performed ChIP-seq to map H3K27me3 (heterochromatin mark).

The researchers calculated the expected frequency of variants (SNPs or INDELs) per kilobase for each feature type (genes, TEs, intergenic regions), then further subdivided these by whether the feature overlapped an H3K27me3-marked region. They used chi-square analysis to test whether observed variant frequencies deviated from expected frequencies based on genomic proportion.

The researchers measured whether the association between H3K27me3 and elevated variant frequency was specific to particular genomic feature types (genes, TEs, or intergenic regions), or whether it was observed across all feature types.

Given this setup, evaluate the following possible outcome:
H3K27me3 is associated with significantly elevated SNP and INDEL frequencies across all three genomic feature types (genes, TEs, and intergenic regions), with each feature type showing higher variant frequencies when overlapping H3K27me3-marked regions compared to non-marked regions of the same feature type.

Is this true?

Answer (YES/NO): NO